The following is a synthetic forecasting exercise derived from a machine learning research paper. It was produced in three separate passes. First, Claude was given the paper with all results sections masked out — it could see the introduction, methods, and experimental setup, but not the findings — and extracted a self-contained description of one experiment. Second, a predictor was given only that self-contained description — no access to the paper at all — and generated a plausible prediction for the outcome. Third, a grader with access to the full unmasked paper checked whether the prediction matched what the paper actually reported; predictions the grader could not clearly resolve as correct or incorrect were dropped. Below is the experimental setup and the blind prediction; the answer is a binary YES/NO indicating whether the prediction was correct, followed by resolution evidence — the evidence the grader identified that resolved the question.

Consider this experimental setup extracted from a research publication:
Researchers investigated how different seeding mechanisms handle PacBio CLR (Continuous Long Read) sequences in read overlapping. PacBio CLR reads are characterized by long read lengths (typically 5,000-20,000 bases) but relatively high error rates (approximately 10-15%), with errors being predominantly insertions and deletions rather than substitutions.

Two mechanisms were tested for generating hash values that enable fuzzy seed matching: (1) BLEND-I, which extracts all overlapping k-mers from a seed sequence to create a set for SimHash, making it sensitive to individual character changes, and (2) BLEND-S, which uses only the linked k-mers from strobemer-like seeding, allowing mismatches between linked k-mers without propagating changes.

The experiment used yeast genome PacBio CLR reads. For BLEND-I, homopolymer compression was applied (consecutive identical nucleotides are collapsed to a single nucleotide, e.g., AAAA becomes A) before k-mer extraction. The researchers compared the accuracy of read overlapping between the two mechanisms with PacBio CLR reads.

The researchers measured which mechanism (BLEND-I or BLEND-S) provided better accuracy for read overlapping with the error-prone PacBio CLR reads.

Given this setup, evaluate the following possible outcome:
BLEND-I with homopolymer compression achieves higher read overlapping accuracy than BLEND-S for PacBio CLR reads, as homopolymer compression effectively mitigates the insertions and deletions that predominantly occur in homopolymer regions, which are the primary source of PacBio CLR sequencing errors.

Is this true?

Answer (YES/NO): YES